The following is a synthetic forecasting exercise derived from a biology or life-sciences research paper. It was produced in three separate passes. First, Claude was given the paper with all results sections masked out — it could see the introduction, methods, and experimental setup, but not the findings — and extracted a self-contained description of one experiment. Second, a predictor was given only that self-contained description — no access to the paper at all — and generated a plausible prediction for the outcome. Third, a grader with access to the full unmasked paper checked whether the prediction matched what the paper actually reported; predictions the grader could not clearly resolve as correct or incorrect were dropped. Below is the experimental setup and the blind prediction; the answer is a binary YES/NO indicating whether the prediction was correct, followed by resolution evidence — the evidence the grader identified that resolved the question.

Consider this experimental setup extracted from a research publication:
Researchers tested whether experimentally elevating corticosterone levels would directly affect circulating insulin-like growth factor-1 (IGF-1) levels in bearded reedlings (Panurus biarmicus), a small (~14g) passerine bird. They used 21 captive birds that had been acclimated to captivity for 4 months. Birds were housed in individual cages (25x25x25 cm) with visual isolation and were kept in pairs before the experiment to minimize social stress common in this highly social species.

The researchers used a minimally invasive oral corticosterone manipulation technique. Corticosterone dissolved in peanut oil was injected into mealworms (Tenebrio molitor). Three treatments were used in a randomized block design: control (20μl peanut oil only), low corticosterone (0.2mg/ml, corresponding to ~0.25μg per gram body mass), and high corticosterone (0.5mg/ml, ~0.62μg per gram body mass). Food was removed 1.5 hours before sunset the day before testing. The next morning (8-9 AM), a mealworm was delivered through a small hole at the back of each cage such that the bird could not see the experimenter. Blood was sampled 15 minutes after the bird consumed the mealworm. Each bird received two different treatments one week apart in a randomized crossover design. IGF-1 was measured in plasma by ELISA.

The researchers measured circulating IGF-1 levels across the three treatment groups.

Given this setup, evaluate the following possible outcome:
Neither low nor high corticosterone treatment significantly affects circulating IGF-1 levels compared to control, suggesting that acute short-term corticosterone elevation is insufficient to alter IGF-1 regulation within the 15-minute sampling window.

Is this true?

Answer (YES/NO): YES